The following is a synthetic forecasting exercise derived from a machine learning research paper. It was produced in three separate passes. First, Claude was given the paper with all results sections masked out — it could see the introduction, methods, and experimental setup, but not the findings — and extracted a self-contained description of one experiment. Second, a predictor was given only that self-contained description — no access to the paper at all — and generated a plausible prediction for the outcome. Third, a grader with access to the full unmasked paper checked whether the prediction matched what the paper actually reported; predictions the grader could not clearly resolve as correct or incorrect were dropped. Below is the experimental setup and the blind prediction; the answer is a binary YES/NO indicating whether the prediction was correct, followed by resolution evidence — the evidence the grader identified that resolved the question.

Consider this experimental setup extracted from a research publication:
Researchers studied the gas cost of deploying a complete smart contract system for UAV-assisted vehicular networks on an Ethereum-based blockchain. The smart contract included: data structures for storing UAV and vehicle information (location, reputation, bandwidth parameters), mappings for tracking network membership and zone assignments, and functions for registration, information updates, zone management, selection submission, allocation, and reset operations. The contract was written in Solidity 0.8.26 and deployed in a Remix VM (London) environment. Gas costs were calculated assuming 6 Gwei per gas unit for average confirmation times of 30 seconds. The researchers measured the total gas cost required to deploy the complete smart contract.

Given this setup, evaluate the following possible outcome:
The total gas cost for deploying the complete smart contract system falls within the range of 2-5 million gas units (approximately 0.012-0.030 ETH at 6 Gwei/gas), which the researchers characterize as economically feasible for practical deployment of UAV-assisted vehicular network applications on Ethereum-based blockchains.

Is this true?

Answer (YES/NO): YES